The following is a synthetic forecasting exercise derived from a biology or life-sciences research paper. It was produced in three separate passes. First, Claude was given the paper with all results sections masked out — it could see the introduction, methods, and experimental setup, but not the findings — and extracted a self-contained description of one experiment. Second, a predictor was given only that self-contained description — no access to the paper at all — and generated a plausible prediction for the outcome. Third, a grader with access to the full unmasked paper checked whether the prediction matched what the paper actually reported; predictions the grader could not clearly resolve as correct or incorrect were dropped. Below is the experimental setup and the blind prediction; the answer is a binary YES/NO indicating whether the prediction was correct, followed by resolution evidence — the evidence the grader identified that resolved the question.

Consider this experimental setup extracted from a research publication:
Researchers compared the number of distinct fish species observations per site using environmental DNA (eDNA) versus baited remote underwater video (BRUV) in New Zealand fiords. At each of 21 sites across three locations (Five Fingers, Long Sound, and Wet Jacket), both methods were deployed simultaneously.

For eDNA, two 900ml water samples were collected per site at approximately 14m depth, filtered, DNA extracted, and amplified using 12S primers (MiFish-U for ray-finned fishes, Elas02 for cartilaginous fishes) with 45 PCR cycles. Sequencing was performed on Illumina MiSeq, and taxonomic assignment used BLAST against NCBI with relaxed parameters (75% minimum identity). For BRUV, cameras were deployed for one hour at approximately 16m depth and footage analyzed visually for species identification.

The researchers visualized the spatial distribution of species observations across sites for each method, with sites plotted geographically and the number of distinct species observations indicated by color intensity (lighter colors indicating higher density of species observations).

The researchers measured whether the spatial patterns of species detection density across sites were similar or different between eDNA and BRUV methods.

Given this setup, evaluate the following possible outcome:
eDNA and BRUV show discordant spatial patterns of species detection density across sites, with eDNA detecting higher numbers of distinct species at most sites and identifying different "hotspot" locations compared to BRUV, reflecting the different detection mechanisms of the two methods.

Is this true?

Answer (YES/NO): NO